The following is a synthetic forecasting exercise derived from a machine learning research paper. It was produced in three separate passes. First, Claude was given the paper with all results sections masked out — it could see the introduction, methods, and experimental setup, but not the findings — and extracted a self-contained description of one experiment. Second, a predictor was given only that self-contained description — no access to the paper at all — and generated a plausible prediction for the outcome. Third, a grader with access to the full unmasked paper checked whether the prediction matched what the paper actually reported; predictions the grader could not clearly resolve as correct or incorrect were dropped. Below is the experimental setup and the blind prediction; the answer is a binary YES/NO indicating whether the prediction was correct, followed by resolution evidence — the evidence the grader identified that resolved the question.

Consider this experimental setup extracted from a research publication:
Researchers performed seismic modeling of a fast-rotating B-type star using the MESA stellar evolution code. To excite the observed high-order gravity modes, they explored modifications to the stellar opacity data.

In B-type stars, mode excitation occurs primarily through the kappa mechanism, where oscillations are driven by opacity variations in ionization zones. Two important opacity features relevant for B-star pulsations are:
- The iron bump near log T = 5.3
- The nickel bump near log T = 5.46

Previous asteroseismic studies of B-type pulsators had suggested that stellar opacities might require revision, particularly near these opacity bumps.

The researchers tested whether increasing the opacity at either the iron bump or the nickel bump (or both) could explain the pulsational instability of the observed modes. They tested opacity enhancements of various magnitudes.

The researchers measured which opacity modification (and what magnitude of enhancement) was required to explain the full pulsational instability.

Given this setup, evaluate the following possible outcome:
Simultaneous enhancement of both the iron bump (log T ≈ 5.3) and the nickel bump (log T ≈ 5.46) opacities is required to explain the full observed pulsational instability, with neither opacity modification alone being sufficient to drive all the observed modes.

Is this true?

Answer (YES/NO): NO